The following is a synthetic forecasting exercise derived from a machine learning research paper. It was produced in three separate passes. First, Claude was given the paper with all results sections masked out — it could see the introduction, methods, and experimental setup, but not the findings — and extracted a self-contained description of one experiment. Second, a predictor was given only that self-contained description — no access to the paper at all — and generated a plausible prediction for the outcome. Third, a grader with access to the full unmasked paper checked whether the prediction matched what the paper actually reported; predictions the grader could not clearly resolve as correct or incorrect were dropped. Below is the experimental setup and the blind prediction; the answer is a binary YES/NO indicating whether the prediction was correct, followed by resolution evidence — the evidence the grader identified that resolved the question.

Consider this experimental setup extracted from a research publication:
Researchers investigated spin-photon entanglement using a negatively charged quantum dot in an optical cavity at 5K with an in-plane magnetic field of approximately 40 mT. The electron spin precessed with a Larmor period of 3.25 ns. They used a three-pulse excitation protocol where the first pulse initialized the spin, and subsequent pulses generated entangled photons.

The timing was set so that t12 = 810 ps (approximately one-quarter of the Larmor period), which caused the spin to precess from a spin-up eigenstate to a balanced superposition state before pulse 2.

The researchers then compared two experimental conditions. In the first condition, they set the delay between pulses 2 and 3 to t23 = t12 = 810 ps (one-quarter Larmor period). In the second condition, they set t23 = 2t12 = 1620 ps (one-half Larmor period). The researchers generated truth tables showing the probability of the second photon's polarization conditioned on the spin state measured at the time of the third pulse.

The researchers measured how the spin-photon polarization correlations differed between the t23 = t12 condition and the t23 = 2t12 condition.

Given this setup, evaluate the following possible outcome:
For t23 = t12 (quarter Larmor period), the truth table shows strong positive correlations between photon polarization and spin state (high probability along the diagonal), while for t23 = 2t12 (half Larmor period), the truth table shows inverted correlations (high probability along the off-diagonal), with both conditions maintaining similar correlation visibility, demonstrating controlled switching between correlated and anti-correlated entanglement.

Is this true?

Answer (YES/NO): NO